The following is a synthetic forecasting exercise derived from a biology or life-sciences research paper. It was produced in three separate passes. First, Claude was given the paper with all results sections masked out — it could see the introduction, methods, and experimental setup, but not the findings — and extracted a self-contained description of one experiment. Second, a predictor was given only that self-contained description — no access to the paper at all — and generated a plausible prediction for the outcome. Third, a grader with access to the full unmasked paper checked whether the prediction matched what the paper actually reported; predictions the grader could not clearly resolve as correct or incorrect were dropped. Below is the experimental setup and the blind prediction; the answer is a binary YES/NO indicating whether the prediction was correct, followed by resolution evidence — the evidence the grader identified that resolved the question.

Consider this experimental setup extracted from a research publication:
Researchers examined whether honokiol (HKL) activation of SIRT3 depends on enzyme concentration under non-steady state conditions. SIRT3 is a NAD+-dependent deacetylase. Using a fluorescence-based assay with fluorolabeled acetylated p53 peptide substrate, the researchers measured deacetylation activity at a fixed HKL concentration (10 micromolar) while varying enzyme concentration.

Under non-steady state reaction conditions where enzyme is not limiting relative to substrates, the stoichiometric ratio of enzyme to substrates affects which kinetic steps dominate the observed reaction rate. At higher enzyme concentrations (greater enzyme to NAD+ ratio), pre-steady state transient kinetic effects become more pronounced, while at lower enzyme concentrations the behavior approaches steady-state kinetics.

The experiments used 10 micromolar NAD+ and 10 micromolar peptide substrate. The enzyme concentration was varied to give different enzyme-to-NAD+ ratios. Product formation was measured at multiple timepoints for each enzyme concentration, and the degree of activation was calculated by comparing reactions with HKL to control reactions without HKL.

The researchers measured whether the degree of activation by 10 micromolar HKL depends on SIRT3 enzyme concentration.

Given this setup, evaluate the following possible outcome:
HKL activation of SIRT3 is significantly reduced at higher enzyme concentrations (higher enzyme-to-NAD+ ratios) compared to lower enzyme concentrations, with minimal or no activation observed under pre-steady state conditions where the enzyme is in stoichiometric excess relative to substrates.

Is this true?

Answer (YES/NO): NO